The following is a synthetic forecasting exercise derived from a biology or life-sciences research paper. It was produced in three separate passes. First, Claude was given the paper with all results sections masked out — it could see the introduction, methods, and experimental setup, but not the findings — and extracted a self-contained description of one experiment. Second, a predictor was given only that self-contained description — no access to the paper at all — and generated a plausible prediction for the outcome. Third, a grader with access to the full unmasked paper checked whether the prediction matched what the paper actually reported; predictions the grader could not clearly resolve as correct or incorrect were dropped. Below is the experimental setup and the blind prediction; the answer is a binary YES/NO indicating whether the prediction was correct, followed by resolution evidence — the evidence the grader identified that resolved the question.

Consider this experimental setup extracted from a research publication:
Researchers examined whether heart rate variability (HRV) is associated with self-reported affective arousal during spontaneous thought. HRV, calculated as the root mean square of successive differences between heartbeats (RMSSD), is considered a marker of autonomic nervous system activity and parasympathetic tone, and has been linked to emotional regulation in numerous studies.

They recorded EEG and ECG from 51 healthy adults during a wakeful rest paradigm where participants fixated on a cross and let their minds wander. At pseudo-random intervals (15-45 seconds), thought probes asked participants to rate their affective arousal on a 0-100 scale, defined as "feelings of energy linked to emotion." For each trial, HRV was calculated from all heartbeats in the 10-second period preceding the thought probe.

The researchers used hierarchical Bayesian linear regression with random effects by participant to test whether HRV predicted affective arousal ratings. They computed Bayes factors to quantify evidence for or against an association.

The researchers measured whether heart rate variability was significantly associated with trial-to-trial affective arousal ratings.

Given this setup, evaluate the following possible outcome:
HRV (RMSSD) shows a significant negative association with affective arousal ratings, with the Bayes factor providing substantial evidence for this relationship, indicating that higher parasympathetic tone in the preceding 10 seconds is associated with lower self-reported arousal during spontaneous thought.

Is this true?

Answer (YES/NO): NO